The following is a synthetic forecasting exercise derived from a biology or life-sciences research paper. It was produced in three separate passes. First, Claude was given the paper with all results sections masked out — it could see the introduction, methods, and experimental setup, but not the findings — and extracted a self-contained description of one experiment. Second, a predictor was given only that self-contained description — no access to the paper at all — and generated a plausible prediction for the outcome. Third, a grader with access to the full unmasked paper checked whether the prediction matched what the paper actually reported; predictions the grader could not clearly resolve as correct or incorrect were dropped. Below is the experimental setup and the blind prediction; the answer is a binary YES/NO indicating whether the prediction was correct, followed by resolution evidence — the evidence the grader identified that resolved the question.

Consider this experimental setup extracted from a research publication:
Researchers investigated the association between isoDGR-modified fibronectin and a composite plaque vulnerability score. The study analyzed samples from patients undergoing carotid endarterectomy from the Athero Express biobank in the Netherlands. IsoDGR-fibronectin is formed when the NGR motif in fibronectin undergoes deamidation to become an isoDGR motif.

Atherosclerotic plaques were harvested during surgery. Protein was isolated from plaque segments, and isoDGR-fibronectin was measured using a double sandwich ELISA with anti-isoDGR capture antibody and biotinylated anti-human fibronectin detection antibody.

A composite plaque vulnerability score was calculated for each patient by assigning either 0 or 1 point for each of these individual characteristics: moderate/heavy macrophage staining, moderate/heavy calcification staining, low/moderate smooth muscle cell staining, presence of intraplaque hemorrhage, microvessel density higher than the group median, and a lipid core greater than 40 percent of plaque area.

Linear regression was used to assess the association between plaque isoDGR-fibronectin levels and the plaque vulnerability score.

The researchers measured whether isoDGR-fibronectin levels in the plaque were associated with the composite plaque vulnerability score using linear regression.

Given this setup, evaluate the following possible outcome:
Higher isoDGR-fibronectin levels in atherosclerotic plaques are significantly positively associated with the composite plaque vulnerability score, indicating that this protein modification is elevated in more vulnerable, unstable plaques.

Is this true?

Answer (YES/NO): YES